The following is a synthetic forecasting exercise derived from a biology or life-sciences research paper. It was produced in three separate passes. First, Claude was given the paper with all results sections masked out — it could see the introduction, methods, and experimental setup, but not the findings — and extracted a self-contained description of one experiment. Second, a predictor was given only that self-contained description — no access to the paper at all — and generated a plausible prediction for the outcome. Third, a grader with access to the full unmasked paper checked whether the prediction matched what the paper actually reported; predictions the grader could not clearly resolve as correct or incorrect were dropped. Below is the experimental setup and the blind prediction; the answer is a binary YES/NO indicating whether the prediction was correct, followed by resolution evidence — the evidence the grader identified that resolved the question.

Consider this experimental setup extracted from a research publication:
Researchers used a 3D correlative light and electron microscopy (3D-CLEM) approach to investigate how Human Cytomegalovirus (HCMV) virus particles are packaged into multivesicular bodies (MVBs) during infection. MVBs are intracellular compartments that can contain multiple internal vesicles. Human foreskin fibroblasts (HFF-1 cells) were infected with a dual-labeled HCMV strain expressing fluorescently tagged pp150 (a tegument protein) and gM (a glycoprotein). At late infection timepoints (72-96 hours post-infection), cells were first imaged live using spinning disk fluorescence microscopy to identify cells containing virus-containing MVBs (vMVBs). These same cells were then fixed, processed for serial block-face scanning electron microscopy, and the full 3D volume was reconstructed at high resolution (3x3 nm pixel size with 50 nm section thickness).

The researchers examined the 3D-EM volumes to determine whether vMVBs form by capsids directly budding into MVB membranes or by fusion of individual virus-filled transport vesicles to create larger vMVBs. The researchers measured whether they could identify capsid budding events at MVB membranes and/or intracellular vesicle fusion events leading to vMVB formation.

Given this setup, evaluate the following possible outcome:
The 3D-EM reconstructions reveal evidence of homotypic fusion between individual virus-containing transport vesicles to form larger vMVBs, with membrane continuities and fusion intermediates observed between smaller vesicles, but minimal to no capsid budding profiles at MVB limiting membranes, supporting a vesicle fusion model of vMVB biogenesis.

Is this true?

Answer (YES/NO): NO